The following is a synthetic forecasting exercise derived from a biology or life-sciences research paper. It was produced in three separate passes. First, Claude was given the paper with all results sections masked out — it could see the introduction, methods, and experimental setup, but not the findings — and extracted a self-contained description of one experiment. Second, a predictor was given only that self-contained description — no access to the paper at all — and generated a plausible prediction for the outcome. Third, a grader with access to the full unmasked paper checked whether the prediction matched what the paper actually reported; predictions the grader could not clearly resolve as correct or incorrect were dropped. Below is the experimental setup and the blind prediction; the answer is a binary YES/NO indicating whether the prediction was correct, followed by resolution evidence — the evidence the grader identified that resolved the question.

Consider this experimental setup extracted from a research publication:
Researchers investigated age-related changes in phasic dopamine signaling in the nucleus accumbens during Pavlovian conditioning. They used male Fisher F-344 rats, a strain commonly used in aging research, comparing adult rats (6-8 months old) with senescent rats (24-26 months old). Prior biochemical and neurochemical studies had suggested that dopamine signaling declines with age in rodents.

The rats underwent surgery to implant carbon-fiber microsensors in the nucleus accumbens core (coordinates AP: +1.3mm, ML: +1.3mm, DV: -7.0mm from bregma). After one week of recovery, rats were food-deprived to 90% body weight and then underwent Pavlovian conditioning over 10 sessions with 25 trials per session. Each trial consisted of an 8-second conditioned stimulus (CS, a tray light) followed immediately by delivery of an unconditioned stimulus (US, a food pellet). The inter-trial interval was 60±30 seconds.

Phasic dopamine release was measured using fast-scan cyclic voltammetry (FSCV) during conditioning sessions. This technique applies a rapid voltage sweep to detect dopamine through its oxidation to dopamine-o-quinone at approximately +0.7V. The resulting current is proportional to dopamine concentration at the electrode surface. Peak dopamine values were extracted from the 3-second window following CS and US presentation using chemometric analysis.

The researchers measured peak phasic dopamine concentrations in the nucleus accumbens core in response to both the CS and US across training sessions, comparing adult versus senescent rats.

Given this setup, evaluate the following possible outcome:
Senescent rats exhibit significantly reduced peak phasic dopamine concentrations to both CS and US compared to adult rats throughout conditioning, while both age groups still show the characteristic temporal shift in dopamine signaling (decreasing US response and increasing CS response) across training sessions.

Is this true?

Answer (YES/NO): NO